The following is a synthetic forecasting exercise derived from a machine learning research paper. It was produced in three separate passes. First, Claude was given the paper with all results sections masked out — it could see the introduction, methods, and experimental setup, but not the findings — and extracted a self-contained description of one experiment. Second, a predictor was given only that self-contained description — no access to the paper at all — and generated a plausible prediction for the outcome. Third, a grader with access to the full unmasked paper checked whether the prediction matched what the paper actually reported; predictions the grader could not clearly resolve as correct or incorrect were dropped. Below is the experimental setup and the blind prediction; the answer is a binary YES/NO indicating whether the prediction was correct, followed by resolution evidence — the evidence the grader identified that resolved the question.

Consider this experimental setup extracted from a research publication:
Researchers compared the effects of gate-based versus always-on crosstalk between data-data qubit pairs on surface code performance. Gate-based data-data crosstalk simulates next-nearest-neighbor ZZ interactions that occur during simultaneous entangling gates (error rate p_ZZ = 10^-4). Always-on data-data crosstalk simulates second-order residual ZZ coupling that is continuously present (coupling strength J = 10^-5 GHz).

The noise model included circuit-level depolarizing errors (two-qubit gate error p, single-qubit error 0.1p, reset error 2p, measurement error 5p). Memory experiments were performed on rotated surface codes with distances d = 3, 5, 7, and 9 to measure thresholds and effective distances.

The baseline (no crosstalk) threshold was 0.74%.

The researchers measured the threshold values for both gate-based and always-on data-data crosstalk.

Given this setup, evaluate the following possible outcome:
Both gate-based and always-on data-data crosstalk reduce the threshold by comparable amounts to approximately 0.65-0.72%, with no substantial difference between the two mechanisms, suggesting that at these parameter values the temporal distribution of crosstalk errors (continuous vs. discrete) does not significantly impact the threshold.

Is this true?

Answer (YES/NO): NO